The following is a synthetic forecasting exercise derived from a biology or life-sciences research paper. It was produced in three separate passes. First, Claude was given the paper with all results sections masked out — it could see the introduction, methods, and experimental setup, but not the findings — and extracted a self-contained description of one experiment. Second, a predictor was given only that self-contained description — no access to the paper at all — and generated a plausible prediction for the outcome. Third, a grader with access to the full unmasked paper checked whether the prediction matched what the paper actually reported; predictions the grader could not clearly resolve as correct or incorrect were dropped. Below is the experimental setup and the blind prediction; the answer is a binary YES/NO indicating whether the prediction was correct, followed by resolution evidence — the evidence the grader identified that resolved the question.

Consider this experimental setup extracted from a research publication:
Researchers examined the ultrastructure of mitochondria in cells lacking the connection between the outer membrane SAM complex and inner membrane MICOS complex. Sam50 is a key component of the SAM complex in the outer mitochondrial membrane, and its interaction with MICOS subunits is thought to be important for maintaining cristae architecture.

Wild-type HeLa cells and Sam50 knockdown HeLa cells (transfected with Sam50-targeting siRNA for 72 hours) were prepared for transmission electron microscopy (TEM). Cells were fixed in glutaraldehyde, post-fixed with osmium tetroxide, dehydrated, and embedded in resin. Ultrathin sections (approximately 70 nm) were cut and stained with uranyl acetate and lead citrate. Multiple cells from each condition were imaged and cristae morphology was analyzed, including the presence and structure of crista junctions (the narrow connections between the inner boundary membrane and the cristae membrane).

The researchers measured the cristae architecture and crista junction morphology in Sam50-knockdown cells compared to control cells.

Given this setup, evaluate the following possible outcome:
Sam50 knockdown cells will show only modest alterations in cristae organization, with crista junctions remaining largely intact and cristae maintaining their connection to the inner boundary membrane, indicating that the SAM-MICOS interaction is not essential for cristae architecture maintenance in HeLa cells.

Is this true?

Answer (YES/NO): NO